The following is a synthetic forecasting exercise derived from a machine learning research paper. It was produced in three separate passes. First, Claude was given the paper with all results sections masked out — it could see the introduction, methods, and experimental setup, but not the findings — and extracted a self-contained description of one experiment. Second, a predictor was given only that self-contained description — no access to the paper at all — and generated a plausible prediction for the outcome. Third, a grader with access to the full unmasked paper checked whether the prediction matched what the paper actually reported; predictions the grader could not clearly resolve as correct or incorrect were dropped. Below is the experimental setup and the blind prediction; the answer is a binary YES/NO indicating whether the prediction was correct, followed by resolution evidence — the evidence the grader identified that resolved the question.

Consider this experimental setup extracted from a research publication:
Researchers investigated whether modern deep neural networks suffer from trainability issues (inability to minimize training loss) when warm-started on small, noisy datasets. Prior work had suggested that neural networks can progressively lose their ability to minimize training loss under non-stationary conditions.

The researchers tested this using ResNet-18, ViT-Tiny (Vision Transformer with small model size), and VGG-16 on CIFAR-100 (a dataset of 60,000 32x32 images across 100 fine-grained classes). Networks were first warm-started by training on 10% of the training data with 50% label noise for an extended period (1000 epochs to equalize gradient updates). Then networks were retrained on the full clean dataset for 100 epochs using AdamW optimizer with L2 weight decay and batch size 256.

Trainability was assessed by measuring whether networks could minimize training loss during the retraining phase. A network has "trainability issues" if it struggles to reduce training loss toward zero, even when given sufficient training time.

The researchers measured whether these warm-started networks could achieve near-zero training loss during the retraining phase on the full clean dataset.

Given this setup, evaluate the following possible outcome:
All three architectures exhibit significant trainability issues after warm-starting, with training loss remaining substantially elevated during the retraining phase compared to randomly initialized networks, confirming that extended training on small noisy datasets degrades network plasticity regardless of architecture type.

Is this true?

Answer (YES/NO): NO